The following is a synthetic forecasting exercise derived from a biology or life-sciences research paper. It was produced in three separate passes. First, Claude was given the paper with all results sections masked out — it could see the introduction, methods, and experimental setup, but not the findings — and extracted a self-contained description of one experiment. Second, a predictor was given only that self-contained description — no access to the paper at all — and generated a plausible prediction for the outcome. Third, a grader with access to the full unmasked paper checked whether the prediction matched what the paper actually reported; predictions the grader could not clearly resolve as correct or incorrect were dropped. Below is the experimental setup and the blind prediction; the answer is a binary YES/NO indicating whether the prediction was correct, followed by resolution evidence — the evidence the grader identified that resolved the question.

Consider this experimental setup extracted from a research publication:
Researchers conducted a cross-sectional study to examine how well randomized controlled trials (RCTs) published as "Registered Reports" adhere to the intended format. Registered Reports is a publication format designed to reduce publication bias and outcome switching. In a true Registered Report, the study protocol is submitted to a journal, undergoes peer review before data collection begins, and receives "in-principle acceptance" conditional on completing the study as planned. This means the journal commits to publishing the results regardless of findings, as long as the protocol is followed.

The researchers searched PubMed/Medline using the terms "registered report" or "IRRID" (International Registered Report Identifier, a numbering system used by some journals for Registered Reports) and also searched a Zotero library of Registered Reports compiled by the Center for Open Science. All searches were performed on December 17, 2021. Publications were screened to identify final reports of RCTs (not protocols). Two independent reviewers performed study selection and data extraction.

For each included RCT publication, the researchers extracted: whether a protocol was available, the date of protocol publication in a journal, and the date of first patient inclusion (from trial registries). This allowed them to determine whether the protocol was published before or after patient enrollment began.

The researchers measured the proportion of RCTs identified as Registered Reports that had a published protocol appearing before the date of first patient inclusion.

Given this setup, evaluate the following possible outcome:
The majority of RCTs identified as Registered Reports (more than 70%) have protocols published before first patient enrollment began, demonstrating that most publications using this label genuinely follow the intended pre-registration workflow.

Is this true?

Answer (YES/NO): NO